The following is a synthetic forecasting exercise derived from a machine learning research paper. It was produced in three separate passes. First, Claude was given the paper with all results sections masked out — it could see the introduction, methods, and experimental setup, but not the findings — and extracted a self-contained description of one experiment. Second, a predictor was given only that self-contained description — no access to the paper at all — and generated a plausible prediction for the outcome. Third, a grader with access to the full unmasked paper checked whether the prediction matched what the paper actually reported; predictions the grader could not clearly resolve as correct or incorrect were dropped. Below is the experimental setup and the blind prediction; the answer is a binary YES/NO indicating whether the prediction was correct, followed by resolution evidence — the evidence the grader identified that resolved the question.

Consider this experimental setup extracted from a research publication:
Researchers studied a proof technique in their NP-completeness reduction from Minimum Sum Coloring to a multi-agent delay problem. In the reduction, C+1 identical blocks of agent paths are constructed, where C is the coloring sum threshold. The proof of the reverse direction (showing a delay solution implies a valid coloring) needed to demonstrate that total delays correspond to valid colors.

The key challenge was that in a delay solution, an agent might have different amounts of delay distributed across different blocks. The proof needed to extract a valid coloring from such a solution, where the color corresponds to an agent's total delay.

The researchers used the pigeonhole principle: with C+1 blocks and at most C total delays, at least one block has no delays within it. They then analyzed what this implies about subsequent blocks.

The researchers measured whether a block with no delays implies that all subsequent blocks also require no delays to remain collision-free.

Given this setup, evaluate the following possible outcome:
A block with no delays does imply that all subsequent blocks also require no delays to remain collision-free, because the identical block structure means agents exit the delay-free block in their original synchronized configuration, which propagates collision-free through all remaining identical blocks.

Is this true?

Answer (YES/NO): NO